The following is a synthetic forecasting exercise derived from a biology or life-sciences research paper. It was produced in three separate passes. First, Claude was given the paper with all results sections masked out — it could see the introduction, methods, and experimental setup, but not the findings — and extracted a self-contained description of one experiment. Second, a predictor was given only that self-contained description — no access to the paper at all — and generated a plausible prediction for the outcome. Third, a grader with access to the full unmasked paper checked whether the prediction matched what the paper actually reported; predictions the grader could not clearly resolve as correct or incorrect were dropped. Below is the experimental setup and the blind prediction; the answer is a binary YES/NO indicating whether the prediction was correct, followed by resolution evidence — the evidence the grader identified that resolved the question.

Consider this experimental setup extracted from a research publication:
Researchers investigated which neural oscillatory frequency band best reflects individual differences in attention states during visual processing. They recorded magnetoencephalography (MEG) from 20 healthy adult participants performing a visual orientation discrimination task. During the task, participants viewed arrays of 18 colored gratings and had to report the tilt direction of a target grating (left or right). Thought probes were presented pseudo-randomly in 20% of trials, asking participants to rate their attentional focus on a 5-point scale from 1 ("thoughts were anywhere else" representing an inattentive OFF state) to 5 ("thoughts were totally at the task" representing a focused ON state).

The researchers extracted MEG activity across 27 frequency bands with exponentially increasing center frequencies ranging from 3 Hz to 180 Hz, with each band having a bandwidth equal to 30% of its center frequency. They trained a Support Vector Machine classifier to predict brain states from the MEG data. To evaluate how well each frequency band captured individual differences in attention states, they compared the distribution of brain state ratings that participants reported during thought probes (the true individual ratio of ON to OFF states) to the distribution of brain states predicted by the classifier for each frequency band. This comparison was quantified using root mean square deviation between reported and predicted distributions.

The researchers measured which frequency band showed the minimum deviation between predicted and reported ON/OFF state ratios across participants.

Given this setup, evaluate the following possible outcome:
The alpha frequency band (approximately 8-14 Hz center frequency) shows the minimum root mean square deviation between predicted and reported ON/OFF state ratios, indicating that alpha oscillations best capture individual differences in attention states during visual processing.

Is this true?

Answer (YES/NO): NO